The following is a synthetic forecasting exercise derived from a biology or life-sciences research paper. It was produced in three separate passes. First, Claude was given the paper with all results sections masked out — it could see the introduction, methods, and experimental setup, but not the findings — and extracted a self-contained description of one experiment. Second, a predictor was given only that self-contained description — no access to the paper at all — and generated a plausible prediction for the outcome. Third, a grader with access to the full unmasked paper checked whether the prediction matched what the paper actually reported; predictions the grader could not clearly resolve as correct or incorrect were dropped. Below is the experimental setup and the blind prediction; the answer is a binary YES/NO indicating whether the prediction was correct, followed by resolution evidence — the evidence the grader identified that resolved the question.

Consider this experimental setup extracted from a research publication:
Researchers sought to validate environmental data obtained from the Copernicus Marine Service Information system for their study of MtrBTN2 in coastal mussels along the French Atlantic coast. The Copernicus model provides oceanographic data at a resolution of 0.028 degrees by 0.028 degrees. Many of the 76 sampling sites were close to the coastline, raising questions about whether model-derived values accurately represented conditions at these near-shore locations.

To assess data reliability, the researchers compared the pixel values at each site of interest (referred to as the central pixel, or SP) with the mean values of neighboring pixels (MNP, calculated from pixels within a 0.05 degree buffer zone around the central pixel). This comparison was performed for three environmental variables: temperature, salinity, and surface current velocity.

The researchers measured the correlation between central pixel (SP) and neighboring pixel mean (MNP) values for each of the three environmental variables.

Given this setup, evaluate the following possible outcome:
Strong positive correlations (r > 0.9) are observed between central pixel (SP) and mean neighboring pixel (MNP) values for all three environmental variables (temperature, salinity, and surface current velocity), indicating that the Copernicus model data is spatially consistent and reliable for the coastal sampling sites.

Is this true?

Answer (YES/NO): NO